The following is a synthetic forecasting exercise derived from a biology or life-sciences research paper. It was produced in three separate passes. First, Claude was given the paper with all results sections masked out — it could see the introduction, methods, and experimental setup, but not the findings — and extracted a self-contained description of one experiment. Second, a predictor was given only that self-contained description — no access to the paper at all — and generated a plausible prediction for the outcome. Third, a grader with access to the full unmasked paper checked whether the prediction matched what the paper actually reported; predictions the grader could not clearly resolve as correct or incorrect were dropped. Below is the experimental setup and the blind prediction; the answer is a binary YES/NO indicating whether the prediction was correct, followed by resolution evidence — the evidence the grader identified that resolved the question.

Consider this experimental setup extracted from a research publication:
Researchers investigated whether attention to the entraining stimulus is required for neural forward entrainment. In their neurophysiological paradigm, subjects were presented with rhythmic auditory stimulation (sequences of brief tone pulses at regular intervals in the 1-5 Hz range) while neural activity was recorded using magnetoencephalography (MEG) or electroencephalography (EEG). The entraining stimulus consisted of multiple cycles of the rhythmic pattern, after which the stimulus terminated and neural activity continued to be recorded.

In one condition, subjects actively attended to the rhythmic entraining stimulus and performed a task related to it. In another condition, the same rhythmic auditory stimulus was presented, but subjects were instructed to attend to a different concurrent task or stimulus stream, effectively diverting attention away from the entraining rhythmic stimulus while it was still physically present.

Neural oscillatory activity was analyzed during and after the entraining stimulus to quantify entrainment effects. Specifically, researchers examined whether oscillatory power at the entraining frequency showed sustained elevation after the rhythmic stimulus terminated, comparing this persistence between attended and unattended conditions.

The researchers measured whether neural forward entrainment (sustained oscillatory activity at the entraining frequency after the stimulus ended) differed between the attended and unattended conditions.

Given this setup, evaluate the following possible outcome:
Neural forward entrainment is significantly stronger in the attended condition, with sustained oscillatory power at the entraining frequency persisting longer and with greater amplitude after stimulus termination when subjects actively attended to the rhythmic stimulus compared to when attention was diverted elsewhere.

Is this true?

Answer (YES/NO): YES